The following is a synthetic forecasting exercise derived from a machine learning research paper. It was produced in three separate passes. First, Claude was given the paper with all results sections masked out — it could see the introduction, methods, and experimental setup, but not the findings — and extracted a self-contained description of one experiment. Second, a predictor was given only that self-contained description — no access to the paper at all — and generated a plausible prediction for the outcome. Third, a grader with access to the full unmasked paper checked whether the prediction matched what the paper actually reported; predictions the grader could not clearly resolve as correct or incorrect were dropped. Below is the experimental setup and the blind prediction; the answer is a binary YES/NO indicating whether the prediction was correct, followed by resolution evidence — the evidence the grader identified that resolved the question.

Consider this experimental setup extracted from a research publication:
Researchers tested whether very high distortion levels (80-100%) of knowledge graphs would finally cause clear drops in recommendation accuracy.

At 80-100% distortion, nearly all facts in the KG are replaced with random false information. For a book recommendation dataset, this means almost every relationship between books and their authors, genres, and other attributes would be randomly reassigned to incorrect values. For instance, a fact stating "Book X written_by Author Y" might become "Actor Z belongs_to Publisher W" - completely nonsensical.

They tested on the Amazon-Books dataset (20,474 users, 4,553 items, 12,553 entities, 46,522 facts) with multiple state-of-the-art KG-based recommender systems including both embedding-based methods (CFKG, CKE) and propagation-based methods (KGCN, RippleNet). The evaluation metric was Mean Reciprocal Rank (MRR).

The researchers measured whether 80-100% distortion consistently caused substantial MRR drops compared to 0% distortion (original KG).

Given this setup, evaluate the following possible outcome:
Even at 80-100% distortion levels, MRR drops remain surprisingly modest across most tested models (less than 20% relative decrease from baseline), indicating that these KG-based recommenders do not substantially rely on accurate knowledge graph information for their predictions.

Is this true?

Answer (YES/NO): YES